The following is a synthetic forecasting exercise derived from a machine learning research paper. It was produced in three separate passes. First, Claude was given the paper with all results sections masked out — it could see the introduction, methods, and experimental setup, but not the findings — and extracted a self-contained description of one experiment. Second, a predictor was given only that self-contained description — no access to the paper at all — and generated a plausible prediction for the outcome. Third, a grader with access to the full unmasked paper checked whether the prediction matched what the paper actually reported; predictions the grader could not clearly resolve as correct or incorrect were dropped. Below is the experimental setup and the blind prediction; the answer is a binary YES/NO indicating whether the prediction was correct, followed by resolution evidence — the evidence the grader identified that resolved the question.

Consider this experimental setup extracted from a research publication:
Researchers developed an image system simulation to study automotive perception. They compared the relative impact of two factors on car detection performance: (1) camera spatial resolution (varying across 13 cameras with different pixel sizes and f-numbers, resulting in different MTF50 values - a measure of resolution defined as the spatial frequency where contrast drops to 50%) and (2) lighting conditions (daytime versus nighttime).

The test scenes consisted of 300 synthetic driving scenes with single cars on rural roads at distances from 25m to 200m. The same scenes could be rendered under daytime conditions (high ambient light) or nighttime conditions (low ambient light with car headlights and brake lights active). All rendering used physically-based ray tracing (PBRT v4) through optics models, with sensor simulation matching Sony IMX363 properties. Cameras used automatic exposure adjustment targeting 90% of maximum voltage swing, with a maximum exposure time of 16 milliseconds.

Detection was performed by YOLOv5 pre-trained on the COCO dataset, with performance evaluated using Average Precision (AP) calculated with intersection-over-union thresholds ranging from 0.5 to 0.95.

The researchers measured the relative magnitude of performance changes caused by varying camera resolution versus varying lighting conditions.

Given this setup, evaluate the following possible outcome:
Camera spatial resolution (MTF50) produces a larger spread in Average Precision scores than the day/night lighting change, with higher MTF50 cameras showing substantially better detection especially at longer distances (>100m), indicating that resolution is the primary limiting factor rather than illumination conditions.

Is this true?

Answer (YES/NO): NO